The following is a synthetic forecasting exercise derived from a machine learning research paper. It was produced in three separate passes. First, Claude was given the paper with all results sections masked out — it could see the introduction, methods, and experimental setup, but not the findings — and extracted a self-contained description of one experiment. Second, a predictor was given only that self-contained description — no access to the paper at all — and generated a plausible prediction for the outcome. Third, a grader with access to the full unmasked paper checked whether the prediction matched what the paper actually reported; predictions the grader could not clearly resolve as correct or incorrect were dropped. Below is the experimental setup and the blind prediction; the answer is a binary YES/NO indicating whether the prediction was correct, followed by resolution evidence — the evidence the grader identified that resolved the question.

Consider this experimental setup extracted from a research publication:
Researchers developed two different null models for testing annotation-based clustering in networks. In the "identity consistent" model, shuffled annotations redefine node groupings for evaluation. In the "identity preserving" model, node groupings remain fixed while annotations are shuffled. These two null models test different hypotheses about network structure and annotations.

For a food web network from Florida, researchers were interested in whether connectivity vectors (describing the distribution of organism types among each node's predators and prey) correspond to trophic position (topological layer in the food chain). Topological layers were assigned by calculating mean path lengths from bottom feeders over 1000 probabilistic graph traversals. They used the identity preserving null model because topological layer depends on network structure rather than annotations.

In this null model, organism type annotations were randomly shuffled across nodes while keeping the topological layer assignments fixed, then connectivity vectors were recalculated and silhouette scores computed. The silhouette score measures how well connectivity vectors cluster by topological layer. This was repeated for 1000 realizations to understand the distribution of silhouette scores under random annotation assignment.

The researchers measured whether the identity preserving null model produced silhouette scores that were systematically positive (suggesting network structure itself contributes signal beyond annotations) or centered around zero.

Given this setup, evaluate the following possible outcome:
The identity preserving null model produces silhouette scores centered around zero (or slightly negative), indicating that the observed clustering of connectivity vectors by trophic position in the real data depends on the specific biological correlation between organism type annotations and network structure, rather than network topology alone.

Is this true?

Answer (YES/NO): NO